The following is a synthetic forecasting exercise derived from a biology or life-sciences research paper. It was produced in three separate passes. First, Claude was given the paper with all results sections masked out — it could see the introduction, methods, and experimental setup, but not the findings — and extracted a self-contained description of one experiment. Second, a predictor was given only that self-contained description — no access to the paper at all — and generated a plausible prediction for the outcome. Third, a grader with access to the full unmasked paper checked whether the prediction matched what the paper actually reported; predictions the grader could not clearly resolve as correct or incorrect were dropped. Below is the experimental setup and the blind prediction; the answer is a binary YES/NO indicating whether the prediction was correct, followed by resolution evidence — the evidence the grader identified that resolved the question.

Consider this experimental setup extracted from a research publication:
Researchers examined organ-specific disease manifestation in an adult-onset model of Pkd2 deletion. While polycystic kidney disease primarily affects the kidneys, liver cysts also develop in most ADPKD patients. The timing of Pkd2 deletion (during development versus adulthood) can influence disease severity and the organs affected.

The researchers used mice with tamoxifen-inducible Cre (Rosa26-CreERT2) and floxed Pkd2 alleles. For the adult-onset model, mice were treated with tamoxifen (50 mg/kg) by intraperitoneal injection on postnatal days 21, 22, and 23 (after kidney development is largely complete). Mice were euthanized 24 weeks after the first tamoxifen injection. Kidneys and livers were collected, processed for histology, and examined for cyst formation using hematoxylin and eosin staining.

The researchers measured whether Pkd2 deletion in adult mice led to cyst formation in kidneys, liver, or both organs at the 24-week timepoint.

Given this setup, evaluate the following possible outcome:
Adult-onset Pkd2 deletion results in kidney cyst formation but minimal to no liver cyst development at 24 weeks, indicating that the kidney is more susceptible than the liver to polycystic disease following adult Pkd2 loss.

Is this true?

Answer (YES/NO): NO